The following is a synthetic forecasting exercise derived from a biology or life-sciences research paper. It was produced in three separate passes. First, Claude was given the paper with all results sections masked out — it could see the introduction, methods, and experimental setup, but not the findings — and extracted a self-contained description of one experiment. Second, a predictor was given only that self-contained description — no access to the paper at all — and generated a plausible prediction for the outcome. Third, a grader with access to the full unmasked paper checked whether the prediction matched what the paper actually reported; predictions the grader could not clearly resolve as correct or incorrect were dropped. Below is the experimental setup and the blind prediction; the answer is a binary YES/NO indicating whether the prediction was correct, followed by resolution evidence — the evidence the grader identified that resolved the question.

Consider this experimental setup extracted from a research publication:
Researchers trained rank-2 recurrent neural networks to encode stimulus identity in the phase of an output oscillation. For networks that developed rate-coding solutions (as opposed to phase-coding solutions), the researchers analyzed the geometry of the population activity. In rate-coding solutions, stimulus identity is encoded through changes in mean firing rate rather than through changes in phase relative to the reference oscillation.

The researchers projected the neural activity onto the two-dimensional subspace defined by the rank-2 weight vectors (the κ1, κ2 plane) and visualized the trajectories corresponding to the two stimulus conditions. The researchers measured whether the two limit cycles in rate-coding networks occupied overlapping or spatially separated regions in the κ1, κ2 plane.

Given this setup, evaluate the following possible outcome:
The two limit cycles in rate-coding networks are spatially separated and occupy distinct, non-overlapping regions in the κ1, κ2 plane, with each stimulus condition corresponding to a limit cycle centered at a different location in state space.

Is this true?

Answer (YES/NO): YES